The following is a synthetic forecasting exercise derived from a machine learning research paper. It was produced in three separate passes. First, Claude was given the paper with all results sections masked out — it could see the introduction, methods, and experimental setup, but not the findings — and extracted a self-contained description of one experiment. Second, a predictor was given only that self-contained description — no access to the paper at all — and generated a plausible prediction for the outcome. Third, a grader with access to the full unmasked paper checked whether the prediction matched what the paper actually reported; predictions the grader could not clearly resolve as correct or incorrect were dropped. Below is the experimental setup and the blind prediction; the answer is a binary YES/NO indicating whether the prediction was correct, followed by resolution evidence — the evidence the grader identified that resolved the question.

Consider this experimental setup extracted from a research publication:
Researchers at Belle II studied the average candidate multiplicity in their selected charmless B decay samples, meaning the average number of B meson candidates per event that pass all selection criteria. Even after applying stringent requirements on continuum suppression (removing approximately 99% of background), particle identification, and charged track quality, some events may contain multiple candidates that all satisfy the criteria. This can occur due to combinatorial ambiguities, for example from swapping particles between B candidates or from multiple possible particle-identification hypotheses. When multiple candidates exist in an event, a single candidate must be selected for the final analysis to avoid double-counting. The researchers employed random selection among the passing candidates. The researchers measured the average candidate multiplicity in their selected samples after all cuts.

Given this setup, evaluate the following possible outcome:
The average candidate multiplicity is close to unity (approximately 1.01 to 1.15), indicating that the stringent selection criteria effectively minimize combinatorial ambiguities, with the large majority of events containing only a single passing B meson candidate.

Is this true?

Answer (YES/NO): NO